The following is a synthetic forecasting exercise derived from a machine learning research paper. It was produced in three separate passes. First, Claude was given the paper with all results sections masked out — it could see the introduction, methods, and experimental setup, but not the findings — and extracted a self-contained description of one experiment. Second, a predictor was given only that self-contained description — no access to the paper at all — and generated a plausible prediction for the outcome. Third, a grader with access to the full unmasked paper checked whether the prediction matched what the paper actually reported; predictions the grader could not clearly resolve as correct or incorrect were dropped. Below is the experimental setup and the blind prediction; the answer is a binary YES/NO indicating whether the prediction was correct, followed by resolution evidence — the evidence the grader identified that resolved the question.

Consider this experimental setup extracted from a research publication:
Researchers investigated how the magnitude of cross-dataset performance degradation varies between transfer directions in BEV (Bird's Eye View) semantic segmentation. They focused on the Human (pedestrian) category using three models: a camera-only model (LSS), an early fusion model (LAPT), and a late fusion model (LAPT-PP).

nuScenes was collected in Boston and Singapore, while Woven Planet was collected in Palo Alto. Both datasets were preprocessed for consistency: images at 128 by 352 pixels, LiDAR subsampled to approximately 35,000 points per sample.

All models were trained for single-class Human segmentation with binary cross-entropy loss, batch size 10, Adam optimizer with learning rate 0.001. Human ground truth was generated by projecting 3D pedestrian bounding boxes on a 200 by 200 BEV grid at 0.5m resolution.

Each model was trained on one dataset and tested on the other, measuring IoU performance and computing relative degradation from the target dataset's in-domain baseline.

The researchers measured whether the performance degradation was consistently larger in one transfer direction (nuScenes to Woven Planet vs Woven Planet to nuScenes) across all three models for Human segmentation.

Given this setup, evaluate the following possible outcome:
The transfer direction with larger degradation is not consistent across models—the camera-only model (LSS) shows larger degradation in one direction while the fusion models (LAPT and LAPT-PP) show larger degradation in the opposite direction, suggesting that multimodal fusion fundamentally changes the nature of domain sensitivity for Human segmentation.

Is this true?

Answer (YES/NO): NO